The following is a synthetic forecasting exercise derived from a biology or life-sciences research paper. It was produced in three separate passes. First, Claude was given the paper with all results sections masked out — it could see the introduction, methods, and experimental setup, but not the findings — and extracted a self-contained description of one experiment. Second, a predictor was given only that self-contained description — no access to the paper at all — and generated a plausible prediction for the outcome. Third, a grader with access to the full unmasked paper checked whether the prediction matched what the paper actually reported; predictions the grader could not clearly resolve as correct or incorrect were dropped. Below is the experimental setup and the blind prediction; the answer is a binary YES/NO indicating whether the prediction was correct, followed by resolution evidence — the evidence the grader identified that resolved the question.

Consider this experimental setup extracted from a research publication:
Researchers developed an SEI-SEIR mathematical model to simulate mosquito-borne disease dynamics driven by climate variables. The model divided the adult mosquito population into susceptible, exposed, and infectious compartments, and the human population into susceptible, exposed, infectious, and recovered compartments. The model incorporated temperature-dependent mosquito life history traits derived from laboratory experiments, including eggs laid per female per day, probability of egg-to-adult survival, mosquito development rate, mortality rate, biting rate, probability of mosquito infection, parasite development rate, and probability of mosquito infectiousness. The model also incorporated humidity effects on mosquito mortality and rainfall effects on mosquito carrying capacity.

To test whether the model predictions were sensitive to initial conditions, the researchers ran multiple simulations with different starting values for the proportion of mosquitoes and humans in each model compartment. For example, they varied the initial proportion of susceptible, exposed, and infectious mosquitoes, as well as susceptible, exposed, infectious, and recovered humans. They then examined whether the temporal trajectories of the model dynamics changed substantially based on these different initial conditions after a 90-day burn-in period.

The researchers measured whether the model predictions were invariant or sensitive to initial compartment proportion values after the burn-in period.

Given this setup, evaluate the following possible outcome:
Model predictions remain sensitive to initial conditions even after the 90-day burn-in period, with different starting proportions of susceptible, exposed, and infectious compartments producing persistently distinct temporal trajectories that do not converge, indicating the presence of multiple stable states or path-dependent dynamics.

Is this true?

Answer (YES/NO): NO